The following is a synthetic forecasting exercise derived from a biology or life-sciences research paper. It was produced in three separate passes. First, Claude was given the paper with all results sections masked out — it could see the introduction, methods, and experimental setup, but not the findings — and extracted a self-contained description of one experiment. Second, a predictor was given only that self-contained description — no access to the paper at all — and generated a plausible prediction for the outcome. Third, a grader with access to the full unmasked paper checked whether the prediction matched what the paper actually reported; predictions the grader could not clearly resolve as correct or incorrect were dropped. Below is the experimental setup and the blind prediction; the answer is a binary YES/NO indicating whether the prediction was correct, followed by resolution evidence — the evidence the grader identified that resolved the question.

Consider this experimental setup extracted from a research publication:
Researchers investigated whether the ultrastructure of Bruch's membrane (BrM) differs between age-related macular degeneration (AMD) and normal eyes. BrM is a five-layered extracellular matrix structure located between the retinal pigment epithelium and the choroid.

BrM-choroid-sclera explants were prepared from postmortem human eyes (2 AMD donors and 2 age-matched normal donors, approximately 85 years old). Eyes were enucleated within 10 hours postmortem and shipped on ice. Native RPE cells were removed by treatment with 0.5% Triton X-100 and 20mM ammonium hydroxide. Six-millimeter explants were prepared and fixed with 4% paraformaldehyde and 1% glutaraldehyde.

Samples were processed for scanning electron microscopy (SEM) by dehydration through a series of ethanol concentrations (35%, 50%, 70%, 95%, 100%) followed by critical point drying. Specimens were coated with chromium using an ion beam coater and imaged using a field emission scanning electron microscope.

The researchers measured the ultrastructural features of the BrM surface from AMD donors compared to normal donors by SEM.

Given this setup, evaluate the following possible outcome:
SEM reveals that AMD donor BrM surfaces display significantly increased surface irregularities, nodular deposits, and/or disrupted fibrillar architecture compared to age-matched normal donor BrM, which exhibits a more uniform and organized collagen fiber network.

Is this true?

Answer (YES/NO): YES